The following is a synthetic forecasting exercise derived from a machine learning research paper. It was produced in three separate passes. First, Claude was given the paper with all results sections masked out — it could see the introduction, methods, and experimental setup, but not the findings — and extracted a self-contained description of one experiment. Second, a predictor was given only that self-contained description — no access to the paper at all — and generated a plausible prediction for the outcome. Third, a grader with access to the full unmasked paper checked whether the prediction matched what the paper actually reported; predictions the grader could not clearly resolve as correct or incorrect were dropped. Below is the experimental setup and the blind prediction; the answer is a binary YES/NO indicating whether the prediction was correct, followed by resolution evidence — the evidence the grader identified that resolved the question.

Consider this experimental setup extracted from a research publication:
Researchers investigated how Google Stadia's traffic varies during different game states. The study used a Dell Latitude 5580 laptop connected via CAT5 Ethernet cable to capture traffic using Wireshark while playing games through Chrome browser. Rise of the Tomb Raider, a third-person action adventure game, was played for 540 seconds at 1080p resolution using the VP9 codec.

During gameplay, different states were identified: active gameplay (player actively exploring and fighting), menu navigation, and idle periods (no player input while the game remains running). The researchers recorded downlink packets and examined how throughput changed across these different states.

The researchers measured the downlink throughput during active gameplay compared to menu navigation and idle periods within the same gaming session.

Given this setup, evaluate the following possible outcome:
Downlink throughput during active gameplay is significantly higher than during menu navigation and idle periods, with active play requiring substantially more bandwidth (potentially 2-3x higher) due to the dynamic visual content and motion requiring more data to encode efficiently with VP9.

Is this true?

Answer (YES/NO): NO